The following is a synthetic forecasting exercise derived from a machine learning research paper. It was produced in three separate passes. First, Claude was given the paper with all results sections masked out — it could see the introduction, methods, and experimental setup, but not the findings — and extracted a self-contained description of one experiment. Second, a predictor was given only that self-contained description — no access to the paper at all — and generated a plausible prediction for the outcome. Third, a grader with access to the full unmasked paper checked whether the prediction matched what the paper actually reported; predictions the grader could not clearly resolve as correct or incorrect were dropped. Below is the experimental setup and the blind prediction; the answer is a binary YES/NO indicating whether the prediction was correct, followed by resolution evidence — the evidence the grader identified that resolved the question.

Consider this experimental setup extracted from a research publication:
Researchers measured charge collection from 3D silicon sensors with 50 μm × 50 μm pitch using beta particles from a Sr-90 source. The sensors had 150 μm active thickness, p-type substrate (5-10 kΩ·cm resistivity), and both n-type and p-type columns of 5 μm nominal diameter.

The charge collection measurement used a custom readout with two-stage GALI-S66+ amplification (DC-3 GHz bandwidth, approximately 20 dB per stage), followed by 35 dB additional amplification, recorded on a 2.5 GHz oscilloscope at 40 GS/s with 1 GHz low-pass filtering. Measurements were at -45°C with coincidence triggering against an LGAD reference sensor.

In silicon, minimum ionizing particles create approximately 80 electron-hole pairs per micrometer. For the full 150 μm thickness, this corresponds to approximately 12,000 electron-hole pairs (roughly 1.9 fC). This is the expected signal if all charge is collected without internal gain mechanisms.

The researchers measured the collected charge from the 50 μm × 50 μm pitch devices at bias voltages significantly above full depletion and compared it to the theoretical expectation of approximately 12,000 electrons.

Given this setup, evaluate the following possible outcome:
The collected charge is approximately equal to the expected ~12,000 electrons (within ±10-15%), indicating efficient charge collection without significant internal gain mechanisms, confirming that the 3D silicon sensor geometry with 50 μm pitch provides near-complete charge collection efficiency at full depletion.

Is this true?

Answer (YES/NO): NO